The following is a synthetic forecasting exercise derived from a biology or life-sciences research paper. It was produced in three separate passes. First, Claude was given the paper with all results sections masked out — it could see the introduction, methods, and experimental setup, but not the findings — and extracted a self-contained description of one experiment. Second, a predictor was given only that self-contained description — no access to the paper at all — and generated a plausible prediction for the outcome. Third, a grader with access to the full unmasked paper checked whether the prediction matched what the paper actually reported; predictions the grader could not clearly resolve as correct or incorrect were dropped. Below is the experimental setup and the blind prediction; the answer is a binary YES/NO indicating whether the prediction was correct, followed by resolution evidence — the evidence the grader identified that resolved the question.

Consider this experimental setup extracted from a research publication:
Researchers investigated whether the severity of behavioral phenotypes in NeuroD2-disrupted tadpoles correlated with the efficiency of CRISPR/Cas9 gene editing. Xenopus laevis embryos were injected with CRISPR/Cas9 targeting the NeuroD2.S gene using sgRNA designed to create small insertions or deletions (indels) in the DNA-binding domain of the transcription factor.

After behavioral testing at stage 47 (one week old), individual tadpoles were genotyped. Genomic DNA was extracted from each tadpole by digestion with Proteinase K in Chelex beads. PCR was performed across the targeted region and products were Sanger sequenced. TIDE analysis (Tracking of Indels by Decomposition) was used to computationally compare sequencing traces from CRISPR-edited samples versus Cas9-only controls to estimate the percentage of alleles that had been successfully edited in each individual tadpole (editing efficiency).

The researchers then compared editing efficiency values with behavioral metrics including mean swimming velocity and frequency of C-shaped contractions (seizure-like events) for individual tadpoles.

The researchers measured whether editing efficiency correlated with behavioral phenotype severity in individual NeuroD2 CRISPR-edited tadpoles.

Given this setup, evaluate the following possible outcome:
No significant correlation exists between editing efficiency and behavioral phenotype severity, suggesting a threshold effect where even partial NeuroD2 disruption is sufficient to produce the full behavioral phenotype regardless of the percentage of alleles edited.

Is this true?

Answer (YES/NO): NO